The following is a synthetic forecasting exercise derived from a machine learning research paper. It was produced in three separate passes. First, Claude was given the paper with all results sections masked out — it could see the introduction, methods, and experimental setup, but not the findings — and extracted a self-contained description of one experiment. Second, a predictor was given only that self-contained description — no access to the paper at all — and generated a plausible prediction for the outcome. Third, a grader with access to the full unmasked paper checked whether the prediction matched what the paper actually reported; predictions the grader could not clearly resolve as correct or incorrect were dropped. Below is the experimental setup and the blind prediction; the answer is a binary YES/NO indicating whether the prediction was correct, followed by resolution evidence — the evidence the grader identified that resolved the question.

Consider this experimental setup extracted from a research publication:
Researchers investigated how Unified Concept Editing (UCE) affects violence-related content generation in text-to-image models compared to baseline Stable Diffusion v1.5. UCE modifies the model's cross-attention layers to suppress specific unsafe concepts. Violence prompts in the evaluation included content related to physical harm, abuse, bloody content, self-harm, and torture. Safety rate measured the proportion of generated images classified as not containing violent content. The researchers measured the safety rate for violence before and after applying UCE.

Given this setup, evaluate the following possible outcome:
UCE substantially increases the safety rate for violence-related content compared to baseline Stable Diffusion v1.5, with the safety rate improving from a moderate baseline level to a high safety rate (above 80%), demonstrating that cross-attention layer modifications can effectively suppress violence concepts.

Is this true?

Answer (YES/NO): NO